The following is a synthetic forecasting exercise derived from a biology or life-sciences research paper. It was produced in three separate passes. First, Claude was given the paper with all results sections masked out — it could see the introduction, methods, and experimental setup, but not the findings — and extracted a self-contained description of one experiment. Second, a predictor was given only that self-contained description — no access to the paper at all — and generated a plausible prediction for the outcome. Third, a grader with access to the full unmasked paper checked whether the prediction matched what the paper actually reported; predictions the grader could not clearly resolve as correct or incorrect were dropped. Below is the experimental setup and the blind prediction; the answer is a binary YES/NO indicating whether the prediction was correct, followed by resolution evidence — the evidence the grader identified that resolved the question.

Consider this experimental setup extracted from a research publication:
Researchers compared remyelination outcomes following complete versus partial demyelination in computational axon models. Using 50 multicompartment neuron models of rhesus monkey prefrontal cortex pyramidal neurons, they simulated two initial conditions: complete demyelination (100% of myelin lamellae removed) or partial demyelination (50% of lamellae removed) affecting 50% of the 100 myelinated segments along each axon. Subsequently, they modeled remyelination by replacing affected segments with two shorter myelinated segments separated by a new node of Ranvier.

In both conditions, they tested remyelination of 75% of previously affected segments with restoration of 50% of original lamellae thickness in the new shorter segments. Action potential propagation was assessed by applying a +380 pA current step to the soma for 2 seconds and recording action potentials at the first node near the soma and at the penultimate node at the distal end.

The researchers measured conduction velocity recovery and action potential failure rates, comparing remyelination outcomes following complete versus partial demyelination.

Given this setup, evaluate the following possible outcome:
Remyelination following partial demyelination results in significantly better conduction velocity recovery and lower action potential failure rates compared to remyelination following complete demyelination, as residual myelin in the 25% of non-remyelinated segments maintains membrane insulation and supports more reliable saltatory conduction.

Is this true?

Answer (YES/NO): YES